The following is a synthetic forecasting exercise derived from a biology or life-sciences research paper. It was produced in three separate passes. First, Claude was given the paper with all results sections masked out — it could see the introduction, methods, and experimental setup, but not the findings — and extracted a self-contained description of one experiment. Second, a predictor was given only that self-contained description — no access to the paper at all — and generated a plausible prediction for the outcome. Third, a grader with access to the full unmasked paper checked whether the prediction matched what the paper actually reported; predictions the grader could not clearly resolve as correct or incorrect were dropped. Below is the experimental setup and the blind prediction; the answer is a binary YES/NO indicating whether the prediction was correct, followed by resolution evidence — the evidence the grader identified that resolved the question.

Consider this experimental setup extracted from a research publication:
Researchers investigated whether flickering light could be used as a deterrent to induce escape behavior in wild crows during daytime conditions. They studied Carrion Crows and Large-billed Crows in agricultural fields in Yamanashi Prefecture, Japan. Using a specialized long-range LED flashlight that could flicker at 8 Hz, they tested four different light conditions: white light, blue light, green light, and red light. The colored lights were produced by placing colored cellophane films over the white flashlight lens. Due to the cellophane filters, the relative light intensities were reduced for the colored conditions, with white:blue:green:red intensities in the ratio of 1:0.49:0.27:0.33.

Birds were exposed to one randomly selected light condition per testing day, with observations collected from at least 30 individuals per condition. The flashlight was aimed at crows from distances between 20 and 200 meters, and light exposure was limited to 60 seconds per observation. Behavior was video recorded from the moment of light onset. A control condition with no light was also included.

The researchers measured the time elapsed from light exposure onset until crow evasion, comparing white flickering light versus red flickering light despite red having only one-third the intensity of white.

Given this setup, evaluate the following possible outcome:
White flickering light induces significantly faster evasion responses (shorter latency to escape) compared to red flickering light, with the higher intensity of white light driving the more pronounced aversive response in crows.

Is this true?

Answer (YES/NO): NO